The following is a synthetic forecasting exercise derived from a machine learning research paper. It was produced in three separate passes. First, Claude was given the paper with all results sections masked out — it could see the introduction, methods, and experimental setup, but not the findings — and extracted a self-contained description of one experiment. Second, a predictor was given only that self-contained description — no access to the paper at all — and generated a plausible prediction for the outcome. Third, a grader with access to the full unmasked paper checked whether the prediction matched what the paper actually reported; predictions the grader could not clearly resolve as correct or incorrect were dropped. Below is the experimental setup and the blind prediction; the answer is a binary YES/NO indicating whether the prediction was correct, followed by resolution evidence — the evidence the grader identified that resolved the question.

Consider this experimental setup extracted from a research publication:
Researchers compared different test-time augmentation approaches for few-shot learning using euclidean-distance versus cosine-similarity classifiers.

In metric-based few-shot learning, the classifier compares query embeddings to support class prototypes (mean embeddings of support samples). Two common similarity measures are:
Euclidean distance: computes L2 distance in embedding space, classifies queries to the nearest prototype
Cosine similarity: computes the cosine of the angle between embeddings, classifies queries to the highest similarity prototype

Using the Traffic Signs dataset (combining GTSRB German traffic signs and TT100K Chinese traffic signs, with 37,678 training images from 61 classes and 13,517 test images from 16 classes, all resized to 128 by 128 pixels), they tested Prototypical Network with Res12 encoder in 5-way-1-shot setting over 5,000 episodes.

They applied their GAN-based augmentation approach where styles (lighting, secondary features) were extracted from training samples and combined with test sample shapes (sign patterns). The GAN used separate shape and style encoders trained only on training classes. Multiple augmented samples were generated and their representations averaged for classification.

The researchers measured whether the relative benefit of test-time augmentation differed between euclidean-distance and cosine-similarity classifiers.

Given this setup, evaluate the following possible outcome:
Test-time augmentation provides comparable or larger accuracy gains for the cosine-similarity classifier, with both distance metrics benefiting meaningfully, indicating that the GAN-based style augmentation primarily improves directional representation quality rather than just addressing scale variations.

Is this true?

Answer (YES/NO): YES